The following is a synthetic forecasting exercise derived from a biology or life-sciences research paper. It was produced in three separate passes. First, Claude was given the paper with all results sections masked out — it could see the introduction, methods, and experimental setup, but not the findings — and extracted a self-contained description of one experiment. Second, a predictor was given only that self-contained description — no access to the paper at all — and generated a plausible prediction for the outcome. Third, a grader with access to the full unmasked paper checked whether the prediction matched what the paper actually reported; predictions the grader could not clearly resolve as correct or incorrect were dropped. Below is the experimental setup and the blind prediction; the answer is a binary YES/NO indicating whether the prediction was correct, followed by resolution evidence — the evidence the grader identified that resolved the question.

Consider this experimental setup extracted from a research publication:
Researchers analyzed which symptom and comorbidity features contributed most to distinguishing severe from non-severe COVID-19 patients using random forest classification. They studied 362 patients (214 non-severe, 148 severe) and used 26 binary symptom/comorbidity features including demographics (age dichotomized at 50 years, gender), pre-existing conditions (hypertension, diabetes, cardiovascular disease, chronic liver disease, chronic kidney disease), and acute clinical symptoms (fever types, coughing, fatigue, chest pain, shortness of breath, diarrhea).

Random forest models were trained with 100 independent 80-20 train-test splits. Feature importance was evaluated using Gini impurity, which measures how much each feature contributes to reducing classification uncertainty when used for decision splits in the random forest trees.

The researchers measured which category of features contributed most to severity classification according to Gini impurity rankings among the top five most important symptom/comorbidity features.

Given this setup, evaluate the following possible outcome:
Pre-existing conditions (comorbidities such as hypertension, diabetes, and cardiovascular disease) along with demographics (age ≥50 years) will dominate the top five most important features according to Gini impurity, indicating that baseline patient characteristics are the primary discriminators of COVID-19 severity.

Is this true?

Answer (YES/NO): YES